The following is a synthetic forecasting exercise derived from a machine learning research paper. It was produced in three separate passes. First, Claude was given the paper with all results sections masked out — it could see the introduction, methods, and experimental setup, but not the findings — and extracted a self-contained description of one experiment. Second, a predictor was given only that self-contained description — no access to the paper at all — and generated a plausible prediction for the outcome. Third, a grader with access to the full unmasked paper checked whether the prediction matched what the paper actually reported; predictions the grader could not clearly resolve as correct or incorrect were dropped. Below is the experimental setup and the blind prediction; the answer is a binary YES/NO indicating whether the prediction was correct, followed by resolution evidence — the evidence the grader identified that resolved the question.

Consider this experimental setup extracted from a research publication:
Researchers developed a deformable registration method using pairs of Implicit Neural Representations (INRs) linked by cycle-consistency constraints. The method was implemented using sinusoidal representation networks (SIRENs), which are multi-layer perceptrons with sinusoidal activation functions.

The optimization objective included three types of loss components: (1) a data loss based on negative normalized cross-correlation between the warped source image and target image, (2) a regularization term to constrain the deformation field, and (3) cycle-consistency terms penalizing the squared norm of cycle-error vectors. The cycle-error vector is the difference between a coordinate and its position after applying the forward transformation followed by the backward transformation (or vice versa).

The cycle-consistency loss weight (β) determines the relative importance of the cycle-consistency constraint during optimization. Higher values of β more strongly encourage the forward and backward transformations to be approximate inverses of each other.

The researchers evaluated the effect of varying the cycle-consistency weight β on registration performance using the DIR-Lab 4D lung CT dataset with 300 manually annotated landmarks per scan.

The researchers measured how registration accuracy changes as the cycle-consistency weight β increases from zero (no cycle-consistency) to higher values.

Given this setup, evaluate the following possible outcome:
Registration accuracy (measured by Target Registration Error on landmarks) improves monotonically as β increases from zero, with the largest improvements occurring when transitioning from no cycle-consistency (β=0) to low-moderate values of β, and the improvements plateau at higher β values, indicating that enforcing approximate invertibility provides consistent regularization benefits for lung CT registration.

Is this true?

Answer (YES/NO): NO